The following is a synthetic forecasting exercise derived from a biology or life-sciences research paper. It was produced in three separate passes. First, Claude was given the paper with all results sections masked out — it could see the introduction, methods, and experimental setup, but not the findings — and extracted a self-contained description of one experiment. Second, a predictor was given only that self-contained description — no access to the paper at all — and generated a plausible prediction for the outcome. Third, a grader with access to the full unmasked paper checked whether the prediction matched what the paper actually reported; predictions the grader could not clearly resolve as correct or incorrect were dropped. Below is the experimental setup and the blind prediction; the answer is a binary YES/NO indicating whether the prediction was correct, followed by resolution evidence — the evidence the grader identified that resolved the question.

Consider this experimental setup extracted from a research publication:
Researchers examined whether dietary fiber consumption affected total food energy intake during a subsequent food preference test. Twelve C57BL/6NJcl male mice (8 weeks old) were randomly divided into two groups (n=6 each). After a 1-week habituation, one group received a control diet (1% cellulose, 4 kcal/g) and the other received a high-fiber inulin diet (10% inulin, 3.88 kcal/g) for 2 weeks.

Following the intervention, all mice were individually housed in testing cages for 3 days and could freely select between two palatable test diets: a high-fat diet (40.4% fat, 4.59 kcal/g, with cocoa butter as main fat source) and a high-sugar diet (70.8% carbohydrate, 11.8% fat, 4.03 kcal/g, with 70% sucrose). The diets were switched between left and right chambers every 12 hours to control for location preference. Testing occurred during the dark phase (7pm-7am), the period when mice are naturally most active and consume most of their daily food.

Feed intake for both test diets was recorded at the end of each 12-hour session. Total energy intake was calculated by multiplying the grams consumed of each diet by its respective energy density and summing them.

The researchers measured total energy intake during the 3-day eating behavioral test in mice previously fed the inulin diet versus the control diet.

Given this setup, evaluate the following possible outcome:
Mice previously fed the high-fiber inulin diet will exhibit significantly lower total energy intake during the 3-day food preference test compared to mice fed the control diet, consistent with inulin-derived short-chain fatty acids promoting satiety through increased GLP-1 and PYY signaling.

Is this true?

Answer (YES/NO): NO